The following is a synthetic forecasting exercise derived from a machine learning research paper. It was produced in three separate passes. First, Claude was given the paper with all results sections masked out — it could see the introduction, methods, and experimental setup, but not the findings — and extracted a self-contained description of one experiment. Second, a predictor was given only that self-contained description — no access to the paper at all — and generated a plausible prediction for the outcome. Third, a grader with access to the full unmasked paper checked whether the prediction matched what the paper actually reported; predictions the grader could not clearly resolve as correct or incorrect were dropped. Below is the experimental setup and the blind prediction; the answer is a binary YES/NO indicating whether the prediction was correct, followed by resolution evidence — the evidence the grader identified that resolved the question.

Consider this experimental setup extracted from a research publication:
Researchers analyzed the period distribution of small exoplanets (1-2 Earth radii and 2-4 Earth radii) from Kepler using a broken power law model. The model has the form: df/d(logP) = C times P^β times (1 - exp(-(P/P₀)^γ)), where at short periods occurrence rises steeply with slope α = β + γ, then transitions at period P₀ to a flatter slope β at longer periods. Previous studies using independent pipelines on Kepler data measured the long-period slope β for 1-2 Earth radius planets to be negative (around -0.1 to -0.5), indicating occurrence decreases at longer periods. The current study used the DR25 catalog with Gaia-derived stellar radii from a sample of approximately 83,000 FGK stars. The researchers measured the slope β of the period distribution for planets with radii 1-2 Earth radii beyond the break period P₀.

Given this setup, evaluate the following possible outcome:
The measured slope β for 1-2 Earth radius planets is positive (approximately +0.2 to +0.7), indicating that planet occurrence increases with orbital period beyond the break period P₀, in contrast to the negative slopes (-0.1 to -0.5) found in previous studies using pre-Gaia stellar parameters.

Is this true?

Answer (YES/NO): YES